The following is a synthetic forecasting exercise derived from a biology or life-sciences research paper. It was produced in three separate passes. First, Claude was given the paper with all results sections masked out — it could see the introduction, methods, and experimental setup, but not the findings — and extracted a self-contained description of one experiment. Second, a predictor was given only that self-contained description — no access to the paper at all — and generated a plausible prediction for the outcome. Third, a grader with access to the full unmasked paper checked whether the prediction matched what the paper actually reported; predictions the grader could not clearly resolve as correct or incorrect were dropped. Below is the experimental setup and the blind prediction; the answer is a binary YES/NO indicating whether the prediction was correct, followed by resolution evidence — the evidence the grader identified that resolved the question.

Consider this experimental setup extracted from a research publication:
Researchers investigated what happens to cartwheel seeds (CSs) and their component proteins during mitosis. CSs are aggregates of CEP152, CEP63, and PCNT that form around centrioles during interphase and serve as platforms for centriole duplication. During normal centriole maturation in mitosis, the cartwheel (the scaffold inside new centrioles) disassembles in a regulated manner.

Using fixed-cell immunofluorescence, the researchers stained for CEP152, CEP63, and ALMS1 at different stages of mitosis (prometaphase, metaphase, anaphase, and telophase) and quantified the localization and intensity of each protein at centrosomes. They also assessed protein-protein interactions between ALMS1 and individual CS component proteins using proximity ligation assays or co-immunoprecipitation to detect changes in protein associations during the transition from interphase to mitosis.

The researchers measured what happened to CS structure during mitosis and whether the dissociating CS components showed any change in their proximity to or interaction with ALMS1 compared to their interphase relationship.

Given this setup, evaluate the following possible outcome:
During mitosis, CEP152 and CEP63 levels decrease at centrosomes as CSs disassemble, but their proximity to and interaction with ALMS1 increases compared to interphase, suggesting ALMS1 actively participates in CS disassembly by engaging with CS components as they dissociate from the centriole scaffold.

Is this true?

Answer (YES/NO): YES